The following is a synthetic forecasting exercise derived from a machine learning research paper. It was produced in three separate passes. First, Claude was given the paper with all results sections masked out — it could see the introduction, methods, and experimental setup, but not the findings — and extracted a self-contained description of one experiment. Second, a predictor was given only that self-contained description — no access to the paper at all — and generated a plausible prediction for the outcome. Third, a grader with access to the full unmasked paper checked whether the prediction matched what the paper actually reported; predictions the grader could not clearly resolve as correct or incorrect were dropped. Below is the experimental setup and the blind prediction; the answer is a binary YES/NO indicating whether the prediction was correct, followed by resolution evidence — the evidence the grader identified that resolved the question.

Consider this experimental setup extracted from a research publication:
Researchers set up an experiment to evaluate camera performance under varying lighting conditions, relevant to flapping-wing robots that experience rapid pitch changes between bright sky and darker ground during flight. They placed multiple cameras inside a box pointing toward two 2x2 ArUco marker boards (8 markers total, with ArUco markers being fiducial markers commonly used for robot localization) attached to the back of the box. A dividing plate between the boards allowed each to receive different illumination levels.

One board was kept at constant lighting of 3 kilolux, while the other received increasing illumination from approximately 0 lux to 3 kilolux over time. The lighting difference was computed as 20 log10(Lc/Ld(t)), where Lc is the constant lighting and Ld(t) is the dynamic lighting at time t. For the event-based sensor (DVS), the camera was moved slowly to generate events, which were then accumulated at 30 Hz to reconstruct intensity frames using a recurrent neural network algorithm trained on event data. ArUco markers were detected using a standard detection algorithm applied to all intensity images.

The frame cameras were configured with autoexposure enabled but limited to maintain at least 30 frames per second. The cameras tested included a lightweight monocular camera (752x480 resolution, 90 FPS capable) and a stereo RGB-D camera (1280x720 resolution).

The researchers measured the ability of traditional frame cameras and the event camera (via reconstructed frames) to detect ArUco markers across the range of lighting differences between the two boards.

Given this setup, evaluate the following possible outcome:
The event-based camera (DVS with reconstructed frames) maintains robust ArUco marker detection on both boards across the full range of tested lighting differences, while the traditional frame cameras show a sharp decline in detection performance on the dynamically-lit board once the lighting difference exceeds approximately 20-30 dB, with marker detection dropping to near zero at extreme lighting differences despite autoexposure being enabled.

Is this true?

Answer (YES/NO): NO